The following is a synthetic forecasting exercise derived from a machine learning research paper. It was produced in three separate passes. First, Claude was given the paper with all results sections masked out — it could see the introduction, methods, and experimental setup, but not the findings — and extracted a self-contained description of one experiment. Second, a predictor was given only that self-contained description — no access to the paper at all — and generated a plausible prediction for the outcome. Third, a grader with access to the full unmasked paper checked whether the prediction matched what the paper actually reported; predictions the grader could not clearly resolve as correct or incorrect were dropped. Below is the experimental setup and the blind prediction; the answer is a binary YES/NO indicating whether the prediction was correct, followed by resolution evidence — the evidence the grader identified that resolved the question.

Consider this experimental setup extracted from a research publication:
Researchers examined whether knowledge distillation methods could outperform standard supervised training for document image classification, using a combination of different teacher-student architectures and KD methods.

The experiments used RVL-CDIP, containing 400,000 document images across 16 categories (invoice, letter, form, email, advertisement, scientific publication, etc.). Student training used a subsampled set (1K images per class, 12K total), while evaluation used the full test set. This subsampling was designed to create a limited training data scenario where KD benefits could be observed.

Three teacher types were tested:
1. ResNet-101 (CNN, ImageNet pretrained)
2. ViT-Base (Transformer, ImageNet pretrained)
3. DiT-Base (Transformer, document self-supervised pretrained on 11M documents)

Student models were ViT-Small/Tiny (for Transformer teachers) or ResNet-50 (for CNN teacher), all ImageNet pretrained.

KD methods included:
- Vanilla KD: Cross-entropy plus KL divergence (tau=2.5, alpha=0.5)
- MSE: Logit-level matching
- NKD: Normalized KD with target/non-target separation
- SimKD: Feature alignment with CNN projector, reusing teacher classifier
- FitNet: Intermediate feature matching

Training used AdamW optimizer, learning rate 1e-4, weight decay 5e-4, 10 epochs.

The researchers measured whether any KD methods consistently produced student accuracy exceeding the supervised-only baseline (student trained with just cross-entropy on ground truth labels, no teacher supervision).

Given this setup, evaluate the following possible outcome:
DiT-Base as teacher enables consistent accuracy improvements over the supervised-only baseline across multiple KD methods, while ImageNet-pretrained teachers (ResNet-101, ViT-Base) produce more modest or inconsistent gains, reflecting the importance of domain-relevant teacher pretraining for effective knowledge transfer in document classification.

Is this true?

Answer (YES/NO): NO